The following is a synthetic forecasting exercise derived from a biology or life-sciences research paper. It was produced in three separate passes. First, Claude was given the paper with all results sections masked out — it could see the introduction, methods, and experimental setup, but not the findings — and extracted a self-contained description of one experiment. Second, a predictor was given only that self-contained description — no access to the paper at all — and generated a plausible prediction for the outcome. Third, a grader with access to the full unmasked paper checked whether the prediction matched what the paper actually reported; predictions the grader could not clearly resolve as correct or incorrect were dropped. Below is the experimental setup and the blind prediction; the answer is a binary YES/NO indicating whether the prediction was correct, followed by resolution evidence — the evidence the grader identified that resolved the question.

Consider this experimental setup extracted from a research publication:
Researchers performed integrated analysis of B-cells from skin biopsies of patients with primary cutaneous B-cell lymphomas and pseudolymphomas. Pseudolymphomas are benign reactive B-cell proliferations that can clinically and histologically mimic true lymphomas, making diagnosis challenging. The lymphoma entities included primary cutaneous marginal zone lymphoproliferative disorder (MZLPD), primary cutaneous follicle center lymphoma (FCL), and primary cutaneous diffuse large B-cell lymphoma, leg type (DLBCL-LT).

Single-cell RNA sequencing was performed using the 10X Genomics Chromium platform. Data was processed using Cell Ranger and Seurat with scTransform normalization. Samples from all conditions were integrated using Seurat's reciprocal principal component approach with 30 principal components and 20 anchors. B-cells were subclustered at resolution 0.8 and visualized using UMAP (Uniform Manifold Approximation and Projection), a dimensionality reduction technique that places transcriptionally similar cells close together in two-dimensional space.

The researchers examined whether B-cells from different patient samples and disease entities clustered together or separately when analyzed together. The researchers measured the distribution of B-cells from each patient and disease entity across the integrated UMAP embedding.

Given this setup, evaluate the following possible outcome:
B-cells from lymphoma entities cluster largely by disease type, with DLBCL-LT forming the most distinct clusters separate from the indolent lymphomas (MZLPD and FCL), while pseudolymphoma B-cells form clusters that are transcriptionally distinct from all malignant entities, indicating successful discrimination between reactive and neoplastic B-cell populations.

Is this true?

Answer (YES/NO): NO